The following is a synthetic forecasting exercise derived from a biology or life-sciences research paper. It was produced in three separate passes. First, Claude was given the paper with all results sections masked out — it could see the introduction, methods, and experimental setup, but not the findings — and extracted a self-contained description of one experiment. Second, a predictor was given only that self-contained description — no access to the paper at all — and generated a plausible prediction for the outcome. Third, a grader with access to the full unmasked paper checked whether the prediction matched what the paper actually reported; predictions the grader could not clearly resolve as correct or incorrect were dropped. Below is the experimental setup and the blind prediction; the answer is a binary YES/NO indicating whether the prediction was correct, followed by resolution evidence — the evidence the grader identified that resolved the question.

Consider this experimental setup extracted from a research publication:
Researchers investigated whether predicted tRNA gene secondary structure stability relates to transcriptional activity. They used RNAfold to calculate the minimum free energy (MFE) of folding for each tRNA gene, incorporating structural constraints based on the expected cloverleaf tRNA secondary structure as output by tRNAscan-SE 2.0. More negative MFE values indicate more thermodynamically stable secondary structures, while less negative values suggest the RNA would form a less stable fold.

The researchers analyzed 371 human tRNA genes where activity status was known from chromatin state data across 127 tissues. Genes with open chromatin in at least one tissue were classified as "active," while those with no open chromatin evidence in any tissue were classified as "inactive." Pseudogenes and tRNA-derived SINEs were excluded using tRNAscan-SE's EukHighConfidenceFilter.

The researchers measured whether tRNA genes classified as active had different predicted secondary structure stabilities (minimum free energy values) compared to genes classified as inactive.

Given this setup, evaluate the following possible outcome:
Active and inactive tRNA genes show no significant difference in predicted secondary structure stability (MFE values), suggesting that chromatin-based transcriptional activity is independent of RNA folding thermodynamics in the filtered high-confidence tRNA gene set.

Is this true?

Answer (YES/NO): NO